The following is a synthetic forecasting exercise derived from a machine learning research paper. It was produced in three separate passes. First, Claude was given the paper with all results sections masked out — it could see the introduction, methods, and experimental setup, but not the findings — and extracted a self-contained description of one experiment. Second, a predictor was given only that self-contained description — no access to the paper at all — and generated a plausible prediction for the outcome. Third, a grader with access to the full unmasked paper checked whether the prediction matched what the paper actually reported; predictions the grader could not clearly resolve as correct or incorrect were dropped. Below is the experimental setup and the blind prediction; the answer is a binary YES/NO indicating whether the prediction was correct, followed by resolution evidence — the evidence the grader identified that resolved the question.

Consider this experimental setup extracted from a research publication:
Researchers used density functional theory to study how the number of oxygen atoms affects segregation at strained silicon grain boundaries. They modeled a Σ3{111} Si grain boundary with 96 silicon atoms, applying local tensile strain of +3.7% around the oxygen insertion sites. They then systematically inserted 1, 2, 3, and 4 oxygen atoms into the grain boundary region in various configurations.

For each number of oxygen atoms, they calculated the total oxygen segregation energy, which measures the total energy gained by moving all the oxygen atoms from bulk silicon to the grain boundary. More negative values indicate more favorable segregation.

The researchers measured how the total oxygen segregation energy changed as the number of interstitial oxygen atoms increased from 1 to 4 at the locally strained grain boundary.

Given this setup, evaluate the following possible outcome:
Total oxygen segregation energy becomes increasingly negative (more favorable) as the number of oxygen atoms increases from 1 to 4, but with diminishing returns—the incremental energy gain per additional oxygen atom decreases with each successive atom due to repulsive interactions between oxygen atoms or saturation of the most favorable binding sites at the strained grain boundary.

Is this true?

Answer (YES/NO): YES